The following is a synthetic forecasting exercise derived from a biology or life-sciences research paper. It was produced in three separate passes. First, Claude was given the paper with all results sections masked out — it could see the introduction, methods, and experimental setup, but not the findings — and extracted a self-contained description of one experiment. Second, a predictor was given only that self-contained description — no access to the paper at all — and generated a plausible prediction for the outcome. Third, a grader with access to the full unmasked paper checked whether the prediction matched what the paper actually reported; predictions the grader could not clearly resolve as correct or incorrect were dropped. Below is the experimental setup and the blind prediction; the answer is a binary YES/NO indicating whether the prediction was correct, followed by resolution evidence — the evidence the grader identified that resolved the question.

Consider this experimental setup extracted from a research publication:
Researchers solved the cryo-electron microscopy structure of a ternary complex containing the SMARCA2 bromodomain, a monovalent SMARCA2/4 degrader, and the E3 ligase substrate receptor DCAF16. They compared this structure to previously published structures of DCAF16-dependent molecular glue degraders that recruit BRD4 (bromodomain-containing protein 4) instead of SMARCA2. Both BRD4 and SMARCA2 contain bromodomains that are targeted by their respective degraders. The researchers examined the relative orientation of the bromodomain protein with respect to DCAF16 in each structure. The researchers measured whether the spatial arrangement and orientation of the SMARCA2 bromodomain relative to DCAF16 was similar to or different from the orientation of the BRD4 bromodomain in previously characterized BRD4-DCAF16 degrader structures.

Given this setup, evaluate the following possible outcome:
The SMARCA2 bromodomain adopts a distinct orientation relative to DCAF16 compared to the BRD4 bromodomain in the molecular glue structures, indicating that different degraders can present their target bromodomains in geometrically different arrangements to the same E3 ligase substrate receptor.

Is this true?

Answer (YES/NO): YES